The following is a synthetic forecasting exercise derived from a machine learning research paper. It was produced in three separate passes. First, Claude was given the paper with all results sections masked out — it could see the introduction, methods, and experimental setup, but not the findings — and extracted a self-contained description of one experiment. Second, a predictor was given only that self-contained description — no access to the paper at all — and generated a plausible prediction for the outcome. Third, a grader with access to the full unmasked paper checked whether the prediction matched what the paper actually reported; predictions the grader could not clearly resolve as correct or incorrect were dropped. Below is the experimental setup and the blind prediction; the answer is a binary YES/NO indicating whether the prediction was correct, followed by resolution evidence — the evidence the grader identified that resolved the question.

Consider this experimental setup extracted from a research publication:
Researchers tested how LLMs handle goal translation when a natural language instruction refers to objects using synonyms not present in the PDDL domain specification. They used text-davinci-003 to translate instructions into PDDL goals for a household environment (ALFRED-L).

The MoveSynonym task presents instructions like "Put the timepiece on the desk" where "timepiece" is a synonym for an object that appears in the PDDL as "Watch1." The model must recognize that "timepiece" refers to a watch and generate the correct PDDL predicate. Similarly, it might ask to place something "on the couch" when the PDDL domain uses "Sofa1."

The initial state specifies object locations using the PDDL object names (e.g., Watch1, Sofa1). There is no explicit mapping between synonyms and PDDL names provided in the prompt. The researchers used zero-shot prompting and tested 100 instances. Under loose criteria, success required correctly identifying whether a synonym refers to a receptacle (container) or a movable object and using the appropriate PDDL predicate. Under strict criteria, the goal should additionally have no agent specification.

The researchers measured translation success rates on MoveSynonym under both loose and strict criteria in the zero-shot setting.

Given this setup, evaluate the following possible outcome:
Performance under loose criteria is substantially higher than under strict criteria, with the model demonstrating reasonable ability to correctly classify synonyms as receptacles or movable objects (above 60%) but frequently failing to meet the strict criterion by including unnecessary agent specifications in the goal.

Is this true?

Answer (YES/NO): NO